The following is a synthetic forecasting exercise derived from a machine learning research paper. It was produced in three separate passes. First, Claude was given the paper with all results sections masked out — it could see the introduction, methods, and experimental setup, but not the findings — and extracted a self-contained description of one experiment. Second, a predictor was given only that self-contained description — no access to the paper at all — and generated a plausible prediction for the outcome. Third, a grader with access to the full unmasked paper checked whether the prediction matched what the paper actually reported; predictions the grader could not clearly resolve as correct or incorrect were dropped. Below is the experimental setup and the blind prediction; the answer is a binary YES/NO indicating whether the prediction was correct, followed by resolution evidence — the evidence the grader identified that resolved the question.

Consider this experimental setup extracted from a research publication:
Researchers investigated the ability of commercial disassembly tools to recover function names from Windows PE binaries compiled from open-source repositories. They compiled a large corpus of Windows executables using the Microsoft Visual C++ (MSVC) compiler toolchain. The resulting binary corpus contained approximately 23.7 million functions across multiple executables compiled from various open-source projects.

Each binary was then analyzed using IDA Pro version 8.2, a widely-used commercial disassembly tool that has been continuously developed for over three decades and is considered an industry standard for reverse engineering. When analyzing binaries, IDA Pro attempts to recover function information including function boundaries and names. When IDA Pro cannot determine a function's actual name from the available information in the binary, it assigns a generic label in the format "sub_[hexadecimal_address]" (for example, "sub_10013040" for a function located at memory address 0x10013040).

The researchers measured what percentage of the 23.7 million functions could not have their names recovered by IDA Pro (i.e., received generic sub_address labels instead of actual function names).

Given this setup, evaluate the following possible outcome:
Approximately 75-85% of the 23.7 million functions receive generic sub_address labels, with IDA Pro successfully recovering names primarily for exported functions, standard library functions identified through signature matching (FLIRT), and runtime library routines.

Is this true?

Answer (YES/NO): NO